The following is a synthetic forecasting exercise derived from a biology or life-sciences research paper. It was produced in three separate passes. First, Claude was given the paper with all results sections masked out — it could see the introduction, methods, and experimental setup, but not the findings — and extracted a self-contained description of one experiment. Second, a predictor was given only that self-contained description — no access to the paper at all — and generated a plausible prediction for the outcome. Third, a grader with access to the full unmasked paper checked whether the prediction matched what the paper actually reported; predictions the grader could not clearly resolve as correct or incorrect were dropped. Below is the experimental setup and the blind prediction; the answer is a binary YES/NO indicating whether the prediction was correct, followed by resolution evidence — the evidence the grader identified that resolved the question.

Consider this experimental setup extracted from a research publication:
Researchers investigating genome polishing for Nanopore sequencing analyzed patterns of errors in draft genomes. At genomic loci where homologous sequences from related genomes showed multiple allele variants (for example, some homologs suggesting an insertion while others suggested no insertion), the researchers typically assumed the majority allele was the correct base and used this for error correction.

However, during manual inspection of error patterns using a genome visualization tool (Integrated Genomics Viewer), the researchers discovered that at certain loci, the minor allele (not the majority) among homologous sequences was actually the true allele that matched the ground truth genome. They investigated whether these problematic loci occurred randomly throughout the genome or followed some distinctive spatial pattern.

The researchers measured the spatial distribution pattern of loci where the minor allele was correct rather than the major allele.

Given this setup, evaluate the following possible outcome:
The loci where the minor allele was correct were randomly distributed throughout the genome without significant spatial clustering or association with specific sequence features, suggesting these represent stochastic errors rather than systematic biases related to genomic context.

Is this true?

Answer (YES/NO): NO